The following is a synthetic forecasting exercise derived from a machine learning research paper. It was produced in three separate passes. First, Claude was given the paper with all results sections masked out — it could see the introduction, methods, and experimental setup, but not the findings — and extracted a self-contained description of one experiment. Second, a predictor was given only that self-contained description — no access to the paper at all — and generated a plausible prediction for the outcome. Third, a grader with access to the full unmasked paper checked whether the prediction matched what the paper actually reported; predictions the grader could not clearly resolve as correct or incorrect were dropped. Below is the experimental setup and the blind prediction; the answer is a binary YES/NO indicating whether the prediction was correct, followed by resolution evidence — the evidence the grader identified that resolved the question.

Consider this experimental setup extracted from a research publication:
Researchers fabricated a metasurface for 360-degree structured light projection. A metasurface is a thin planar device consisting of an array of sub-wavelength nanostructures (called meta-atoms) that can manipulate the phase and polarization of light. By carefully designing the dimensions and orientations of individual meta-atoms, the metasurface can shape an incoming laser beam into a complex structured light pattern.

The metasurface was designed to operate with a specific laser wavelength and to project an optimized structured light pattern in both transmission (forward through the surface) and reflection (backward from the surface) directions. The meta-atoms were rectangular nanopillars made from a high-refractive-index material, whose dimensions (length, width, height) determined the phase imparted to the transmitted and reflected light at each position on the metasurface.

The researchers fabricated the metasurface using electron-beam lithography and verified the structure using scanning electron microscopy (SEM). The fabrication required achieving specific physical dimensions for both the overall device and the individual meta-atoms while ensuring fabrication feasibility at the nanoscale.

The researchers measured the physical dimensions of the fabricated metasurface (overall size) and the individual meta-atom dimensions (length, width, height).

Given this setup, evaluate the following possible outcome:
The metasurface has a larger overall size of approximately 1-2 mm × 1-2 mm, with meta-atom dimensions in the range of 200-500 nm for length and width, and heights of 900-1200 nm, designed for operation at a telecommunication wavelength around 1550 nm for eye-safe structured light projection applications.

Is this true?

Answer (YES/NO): NO